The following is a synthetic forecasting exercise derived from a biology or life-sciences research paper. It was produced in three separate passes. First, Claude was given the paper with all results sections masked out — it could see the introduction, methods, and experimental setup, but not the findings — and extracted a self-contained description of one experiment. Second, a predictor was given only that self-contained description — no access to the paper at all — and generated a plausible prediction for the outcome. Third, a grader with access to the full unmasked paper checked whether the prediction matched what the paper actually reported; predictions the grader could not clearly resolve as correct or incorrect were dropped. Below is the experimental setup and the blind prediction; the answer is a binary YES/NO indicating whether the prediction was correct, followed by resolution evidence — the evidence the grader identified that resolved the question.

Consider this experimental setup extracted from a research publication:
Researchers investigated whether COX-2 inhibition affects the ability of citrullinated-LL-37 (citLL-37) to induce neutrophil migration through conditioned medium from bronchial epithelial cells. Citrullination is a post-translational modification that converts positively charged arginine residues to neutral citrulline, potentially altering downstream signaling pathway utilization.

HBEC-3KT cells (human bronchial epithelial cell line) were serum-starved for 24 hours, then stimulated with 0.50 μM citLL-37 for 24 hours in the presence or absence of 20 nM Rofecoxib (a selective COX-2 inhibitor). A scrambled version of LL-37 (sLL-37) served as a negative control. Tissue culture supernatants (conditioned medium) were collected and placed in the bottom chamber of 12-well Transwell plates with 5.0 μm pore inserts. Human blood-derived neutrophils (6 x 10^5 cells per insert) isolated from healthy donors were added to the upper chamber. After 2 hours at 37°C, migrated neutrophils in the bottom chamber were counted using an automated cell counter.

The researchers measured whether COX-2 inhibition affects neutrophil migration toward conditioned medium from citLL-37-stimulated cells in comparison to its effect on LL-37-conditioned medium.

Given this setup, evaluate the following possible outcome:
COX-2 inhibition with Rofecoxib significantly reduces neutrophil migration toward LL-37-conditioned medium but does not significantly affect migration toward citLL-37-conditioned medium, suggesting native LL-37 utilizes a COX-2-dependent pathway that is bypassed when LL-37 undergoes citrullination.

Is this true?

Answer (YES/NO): NO